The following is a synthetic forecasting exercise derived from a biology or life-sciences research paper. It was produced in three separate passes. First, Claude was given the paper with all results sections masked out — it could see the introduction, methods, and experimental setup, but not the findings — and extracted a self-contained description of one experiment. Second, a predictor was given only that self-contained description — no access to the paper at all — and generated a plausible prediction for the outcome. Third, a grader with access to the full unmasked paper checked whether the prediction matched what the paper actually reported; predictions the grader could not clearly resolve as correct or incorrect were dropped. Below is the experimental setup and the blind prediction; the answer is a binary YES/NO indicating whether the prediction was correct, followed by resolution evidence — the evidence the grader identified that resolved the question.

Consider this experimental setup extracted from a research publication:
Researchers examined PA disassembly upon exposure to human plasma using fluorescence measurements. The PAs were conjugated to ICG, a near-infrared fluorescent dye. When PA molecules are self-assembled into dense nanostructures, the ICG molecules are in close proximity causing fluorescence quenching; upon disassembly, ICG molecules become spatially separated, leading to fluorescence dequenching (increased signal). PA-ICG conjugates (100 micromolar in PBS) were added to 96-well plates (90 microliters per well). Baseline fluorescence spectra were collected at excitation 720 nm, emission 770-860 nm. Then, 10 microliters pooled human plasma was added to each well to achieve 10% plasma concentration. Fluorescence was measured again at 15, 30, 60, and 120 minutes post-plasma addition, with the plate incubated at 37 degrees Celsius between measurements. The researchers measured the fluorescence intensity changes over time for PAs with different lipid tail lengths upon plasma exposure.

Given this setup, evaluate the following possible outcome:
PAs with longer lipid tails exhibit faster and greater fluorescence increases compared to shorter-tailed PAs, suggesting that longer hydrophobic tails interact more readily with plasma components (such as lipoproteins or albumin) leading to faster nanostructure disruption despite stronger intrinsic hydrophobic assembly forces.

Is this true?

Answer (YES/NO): NO